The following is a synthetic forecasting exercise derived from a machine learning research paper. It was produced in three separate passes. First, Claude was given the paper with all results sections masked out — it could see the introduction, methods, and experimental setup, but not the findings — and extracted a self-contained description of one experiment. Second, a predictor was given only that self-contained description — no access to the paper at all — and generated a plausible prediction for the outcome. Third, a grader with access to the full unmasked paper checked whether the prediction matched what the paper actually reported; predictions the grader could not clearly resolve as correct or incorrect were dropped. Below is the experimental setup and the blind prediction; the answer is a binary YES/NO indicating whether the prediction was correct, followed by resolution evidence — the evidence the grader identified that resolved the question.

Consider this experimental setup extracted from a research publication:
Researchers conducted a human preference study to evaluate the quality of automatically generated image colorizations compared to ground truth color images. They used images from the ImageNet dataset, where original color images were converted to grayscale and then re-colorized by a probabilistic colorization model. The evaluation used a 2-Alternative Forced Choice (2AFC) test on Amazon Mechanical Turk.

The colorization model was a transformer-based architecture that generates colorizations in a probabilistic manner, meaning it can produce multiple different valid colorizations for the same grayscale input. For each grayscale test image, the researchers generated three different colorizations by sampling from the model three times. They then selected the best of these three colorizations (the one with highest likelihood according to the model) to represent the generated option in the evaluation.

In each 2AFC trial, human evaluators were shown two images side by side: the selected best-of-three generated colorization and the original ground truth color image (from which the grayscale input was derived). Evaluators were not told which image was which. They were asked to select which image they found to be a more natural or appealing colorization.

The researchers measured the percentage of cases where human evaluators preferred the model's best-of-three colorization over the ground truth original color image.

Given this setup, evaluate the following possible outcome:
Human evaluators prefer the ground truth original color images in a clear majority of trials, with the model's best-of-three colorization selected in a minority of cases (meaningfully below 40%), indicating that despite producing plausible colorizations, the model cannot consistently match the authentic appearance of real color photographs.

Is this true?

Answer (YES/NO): NO